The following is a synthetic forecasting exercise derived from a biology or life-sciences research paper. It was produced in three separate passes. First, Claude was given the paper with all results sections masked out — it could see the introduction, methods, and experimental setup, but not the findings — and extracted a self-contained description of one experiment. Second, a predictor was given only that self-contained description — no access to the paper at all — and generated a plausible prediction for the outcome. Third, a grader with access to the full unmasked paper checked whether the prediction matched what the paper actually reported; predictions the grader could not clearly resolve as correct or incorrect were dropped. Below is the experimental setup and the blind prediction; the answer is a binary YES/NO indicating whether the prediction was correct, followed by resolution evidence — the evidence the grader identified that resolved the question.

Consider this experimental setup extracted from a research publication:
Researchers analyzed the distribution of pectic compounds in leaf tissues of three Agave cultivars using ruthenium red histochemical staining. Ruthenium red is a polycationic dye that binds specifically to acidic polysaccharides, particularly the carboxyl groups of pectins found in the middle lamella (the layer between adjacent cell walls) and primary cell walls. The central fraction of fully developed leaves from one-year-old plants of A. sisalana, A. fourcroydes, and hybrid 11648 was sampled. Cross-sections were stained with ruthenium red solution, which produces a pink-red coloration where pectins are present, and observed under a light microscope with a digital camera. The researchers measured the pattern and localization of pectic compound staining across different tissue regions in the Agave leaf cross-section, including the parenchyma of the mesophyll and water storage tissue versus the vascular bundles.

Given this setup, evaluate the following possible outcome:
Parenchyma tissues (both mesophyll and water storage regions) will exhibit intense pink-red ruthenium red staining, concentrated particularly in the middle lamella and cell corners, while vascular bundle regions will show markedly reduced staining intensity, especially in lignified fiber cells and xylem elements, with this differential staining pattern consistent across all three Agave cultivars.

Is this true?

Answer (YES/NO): NO